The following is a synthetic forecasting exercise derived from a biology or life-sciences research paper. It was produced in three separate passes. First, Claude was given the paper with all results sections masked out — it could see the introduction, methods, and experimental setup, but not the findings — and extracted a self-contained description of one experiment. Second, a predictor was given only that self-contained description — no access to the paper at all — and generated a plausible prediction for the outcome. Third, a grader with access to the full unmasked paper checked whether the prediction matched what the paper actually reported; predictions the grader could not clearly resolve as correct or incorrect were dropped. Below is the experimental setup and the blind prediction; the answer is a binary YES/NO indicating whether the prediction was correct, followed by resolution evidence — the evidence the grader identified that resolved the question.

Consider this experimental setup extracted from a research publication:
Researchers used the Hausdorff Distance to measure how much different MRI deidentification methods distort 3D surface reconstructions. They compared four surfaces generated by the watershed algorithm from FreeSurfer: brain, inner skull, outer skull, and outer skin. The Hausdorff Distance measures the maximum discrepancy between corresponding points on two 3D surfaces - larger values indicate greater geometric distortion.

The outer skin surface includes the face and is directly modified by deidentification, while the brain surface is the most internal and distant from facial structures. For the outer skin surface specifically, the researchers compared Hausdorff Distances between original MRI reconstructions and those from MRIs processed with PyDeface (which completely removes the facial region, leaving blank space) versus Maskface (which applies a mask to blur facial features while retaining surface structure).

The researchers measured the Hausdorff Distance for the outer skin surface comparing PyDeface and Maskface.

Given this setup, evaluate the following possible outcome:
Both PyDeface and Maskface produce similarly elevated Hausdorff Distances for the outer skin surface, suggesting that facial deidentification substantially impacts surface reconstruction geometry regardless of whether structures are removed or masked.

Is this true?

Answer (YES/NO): NO